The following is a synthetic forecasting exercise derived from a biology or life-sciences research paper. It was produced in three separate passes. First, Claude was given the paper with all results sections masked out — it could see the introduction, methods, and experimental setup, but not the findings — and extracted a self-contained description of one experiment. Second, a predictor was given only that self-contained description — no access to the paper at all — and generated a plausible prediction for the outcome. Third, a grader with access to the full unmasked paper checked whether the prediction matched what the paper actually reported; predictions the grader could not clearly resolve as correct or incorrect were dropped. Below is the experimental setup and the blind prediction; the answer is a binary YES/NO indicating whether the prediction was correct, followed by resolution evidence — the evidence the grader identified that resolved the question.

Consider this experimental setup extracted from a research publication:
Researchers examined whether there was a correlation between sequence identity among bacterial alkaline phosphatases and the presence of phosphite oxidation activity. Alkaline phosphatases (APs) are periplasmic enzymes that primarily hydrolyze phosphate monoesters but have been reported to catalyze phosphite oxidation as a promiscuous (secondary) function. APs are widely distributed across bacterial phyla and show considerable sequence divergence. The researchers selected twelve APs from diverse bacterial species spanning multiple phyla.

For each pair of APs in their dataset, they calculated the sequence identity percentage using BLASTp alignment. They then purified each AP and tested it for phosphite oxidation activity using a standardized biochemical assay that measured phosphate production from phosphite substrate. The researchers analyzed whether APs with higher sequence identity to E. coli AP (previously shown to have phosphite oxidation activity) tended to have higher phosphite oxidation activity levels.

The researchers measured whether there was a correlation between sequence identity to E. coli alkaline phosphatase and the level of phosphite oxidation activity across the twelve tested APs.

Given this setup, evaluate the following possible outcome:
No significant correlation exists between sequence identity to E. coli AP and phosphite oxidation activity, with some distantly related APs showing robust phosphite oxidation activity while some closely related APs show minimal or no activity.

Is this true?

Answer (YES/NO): YES